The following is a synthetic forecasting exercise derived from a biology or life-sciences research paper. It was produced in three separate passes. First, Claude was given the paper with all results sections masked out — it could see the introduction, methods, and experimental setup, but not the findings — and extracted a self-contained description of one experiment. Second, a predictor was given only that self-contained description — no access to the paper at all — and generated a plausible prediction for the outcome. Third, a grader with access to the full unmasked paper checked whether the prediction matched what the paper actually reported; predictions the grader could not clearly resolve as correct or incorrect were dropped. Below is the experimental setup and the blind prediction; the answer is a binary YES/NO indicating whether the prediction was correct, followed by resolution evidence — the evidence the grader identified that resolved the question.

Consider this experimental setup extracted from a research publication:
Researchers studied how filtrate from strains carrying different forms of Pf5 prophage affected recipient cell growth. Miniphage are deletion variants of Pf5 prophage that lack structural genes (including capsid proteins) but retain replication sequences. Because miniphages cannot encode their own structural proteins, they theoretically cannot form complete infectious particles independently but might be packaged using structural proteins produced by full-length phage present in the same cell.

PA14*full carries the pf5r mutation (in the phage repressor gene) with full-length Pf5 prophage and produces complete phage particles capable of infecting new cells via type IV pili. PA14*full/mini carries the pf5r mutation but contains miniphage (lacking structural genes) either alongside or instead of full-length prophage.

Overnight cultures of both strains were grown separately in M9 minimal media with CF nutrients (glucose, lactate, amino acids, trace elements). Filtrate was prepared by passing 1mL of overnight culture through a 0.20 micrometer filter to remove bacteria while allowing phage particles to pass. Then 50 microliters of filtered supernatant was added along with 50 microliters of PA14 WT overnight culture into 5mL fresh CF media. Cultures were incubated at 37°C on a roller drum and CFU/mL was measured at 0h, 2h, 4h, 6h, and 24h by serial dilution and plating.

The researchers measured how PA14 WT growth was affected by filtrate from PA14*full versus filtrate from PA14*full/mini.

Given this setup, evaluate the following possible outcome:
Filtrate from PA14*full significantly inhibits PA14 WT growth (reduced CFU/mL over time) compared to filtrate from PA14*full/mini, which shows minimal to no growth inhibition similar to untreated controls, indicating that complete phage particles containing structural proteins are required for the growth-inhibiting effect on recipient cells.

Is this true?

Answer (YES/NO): NO